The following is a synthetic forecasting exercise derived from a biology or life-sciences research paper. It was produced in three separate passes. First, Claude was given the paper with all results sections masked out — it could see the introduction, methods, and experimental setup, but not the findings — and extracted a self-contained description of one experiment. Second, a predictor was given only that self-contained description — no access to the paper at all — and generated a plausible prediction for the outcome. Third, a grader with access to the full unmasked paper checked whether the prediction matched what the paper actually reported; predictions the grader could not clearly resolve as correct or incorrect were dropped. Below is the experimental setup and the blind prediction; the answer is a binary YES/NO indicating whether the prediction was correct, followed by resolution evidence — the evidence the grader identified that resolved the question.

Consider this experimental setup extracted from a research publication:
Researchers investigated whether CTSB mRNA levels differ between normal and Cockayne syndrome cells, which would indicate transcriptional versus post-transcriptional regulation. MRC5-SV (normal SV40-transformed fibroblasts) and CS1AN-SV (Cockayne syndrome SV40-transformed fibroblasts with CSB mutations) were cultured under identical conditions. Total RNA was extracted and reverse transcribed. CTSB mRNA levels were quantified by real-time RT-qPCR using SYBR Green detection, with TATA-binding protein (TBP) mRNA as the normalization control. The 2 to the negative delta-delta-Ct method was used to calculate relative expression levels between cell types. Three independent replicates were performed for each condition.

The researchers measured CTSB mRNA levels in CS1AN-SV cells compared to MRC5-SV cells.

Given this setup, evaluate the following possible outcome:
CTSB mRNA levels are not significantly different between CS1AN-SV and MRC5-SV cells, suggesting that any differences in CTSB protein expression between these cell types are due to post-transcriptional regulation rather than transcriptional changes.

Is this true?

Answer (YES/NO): NO